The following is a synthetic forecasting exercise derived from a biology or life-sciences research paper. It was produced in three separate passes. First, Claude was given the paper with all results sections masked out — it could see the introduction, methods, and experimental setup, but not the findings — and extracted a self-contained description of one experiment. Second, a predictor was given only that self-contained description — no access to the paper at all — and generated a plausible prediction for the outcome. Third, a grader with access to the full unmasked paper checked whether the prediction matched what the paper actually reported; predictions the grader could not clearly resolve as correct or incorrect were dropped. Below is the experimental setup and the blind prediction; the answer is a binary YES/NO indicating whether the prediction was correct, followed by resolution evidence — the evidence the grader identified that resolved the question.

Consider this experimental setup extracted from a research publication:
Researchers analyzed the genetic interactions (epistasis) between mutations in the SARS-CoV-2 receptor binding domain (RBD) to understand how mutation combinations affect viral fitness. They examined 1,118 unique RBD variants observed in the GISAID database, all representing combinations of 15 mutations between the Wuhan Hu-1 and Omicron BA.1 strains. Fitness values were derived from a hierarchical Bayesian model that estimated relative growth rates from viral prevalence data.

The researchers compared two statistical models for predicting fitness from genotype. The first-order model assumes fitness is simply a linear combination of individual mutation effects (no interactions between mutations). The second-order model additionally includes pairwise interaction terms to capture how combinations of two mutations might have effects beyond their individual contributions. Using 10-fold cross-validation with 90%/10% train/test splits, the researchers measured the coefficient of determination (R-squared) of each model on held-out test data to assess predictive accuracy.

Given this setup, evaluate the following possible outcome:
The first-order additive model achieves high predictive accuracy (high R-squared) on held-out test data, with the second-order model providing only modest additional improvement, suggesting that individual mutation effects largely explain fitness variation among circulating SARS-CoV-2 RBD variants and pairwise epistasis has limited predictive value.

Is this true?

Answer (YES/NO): YES